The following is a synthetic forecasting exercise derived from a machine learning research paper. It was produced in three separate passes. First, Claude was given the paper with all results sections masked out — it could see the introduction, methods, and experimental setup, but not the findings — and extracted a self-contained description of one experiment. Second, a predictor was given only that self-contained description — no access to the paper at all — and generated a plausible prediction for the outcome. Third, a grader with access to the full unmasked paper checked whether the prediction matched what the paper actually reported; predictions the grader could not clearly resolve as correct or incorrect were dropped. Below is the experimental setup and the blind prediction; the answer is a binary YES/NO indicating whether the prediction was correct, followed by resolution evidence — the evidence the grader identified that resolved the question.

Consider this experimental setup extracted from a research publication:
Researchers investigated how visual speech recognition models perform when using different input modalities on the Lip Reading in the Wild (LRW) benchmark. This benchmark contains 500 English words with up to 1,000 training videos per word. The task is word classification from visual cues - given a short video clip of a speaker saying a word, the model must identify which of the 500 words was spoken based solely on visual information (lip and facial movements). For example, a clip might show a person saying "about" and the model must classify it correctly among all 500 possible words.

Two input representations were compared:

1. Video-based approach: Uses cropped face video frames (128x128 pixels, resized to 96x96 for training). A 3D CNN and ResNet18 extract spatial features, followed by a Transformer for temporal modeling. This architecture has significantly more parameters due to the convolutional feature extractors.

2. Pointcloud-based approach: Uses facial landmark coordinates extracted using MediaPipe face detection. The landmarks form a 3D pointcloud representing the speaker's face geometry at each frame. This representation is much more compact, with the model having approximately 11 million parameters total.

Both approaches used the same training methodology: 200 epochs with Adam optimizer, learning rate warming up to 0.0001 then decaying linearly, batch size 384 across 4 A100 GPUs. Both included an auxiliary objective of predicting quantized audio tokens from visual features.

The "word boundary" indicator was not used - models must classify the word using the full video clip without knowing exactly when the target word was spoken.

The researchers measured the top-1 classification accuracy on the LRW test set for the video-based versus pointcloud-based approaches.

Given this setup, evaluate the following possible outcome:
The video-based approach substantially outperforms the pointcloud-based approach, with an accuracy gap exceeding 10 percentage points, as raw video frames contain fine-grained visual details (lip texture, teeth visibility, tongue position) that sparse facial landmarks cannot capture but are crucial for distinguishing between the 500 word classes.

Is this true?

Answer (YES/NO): YES